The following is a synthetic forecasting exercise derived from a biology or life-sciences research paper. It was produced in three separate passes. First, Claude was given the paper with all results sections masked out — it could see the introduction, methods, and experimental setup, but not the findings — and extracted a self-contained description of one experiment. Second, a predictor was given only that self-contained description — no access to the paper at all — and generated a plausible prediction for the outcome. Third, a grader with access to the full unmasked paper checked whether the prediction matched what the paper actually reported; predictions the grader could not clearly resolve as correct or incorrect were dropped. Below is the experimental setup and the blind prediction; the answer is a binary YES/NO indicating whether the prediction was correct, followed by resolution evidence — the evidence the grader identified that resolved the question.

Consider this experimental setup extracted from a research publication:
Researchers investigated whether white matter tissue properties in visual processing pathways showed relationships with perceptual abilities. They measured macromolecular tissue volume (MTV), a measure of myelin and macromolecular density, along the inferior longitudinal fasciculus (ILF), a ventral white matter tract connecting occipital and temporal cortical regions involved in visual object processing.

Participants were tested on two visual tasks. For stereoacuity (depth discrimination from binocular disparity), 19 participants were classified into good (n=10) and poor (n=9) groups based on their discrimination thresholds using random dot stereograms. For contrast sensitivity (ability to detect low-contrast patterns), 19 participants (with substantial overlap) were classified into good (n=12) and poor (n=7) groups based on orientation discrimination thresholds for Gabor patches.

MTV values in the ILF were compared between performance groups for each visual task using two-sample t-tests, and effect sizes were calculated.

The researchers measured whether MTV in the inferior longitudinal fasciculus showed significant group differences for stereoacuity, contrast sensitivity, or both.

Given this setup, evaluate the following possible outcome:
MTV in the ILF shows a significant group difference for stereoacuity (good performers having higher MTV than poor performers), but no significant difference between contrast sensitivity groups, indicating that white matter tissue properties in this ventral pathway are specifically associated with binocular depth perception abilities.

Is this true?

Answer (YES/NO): NO